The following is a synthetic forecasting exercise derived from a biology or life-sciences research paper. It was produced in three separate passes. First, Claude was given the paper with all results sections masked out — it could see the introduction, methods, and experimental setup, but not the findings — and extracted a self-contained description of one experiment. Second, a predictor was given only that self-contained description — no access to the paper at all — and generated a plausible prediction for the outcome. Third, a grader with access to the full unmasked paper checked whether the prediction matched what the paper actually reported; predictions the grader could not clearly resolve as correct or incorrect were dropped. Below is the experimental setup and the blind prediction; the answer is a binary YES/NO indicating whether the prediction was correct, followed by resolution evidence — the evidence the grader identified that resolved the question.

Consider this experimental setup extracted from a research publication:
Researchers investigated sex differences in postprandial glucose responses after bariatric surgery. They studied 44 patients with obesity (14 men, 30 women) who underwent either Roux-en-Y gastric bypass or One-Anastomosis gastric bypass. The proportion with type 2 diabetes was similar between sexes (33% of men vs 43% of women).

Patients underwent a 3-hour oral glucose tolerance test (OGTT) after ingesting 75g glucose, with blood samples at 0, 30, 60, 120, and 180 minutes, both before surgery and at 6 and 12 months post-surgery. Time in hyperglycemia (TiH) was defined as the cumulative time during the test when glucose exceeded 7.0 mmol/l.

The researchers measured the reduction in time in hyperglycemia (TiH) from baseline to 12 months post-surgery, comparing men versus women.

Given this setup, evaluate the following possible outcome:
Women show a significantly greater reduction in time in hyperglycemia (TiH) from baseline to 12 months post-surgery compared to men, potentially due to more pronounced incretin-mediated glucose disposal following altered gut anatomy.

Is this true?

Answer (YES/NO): NO